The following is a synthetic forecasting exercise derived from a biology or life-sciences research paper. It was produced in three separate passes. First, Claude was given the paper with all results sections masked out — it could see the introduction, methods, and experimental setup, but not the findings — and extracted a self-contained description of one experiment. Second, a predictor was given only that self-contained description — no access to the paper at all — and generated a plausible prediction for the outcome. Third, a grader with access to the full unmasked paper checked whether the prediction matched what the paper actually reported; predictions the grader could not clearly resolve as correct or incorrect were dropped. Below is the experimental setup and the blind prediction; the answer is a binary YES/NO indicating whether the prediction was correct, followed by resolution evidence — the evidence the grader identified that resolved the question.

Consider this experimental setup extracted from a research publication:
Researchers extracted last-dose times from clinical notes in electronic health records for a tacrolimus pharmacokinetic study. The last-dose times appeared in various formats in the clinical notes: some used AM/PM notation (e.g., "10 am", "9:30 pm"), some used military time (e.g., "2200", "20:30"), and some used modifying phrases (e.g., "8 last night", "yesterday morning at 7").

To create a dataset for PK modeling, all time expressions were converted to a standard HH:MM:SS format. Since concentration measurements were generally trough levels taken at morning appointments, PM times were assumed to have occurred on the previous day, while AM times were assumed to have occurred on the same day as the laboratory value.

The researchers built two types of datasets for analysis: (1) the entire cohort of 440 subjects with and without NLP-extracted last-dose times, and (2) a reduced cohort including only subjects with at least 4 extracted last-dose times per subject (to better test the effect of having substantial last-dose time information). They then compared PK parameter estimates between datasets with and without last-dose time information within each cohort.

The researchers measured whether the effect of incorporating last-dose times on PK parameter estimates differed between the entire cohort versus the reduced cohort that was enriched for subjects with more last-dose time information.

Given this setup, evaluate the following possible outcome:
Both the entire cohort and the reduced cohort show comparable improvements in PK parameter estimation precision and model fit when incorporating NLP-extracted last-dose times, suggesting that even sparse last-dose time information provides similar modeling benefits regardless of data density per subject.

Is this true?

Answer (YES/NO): NO